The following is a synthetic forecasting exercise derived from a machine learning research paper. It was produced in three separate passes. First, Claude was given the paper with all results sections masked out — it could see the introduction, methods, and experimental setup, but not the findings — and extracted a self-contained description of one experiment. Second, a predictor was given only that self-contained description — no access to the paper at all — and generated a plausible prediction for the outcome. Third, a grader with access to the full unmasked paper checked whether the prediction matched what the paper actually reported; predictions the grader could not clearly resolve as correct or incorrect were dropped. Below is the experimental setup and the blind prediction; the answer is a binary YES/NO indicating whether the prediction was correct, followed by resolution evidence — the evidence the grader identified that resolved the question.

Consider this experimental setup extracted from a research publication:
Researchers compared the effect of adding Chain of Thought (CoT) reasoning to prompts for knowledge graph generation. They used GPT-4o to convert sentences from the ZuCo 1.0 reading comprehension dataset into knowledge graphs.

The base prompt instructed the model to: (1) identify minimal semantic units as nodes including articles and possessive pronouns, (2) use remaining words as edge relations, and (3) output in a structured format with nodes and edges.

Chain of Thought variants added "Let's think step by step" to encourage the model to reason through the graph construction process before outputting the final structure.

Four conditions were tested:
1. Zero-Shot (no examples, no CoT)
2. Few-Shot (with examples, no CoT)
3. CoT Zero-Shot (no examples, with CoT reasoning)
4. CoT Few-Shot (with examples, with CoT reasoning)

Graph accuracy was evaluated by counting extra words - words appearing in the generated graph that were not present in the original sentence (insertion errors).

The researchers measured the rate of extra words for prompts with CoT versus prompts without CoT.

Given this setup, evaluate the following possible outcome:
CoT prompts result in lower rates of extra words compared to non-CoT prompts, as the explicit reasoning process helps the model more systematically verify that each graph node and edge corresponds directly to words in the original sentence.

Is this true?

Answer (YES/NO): NO